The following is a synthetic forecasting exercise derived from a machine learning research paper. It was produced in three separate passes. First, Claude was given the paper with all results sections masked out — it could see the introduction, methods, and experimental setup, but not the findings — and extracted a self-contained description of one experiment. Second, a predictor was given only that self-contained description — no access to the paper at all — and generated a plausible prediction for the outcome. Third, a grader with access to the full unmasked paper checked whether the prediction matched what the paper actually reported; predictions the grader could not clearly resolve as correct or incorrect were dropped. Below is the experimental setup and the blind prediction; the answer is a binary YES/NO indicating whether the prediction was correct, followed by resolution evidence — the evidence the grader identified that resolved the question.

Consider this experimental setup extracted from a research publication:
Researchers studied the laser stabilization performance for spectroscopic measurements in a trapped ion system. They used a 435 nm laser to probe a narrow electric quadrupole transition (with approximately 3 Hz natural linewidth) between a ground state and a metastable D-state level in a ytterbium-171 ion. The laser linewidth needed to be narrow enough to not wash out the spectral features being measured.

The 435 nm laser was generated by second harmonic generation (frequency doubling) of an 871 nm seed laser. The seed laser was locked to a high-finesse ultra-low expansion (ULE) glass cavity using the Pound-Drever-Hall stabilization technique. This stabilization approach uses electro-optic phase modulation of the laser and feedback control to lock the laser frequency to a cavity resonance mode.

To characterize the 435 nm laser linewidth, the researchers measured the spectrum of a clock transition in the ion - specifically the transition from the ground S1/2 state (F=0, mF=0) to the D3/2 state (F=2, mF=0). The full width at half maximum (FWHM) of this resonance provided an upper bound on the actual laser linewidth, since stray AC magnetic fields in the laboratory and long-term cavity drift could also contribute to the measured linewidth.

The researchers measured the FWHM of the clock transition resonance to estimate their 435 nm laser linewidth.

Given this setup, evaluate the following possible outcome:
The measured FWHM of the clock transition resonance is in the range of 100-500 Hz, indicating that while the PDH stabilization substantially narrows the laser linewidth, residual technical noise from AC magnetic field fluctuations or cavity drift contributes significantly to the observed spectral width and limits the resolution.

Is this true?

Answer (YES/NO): NO